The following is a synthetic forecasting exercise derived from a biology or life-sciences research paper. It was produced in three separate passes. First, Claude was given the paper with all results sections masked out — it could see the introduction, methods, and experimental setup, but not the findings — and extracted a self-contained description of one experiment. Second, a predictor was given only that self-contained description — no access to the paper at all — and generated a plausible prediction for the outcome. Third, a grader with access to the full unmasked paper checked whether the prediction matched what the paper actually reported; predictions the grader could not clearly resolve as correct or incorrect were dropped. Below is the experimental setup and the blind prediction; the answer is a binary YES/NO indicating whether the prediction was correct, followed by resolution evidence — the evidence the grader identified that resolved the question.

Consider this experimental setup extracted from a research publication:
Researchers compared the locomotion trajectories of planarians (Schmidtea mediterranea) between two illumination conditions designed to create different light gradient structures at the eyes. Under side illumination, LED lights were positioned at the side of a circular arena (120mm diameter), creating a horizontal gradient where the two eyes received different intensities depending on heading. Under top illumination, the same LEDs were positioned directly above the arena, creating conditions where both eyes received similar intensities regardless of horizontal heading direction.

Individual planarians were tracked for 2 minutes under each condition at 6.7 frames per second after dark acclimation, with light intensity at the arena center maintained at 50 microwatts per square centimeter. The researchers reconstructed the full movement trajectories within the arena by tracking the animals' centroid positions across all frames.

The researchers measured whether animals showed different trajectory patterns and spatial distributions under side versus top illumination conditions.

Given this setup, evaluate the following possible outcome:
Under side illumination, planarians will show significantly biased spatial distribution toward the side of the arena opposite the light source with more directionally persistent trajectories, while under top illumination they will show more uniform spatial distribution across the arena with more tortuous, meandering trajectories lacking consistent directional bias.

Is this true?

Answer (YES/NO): NO